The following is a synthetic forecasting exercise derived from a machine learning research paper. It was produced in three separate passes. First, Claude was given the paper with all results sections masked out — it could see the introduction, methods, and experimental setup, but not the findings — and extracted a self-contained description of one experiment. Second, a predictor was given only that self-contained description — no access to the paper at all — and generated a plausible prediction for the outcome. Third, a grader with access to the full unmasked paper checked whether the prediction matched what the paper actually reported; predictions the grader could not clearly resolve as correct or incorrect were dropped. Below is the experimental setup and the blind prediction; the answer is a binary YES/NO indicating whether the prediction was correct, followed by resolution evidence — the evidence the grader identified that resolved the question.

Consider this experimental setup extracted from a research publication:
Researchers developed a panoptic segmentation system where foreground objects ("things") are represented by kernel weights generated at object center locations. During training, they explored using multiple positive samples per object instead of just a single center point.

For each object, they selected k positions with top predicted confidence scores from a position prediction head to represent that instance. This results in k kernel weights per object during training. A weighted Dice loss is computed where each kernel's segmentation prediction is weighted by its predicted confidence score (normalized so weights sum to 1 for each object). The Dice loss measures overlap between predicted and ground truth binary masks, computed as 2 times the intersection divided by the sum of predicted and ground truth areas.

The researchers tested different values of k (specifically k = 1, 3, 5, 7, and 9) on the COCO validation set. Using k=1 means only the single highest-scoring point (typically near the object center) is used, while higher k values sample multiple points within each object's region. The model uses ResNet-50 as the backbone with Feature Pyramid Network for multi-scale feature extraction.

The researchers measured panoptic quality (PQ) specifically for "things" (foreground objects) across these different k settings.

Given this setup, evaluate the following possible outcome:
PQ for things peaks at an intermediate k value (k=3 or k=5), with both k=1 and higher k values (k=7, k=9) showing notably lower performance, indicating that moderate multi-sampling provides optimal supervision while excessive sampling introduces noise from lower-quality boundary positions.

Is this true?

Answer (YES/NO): NO